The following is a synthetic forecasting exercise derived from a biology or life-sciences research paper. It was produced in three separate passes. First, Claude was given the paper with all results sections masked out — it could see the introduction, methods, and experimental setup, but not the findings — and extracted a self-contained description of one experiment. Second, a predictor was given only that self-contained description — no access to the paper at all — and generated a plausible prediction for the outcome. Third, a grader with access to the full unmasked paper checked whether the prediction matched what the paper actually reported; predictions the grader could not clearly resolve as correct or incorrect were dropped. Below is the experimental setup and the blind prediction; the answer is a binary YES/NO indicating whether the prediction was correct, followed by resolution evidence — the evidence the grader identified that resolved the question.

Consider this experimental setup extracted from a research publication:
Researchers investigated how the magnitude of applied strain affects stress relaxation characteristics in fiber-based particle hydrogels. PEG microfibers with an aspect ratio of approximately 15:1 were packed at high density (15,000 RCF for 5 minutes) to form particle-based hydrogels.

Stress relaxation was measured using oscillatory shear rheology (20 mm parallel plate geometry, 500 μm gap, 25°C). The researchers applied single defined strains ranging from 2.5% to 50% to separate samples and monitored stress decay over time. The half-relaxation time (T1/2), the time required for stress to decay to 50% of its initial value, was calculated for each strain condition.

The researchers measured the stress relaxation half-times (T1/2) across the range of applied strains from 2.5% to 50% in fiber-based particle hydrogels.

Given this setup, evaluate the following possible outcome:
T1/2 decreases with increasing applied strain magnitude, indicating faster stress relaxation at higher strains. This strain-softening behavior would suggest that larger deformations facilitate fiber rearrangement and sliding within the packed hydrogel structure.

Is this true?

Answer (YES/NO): NO